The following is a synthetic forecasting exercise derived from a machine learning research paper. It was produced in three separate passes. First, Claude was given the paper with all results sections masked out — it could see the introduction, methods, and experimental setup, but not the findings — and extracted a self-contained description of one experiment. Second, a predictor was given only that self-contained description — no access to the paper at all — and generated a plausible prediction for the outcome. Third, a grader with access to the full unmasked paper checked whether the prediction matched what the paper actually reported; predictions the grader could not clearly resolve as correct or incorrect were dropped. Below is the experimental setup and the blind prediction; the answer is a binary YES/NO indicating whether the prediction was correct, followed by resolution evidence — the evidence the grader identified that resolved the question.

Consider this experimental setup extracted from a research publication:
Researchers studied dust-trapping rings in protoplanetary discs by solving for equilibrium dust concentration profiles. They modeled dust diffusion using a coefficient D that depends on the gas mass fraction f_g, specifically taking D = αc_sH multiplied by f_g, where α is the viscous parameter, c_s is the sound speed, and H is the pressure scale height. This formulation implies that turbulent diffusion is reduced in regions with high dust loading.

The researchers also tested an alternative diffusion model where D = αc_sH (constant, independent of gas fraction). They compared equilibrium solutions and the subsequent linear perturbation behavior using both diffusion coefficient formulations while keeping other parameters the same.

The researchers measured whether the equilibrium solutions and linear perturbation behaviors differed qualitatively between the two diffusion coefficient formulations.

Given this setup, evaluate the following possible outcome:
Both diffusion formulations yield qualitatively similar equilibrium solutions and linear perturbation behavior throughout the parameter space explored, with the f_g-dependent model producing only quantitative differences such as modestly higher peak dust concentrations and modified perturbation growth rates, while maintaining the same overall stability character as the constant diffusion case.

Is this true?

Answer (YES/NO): YES